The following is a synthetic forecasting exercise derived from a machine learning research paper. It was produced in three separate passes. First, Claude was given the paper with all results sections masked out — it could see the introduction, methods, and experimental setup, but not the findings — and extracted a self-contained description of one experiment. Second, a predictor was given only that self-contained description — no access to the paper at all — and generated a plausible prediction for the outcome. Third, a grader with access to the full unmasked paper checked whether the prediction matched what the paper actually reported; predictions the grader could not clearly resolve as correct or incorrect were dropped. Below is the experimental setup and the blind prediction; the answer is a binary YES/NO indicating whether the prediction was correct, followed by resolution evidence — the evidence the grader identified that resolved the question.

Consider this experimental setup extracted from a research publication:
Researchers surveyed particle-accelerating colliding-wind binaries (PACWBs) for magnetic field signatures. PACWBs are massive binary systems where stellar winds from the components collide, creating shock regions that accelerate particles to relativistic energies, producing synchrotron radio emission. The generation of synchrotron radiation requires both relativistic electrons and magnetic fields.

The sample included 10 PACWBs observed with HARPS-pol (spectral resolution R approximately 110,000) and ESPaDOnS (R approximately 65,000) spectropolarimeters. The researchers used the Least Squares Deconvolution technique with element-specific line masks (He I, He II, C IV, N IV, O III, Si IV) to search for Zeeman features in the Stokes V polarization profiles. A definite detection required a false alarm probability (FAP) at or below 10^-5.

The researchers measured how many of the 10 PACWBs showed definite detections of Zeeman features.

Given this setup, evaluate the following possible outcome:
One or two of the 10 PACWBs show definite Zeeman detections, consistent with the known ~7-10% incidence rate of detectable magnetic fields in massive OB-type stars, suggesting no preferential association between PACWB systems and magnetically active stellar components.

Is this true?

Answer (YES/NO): NO